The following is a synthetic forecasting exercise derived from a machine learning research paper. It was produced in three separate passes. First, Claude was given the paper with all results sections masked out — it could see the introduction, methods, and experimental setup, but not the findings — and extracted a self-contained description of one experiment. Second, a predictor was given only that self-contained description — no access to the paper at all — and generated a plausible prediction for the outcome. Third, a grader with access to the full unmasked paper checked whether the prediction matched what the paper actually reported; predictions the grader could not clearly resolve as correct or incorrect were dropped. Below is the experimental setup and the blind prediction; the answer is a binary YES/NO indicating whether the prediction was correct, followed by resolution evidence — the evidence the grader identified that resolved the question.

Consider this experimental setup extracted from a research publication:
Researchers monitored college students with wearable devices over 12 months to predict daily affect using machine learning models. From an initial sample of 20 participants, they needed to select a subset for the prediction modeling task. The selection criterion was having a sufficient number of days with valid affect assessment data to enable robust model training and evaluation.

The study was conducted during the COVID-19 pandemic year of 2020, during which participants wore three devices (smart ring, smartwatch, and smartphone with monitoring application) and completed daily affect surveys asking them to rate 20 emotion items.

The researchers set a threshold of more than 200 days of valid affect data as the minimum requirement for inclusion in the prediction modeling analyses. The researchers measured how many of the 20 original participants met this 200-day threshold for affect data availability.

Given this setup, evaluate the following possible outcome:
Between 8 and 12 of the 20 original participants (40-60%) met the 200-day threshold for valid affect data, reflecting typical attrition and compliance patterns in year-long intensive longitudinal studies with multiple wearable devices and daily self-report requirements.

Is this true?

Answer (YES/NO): NO